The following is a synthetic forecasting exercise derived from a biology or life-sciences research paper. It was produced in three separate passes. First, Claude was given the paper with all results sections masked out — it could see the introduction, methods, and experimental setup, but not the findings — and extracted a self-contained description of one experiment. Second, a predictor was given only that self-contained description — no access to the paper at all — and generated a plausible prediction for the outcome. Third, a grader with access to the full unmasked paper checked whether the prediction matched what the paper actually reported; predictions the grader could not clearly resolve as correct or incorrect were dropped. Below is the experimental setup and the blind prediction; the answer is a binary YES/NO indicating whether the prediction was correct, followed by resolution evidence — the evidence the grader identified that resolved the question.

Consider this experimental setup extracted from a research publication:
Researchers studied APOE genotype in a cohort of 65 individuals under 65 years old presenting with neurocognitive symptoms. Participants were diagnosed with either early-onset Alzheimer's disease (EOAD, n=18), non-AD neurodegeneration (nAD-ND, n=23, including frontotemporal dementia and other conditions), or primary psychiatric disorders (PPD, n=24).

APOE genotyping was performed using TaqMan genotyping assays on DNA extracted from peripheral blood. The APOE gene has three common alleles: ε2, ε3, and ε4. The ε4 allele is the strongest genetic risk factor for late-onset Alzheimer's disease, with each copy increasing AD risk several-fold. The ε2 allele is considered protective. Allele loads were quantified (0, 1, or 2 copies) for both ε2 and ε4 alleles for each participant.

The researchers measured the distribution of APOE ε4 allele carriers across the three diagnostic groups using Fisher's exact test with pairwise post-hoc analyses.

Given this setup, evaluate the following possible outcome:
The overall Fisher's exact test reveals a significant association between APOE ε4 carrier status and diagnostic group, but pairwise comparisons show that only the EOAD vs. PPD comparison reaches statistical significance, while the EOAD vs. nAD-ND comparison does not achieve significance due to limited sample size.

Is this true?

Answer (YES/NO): NO